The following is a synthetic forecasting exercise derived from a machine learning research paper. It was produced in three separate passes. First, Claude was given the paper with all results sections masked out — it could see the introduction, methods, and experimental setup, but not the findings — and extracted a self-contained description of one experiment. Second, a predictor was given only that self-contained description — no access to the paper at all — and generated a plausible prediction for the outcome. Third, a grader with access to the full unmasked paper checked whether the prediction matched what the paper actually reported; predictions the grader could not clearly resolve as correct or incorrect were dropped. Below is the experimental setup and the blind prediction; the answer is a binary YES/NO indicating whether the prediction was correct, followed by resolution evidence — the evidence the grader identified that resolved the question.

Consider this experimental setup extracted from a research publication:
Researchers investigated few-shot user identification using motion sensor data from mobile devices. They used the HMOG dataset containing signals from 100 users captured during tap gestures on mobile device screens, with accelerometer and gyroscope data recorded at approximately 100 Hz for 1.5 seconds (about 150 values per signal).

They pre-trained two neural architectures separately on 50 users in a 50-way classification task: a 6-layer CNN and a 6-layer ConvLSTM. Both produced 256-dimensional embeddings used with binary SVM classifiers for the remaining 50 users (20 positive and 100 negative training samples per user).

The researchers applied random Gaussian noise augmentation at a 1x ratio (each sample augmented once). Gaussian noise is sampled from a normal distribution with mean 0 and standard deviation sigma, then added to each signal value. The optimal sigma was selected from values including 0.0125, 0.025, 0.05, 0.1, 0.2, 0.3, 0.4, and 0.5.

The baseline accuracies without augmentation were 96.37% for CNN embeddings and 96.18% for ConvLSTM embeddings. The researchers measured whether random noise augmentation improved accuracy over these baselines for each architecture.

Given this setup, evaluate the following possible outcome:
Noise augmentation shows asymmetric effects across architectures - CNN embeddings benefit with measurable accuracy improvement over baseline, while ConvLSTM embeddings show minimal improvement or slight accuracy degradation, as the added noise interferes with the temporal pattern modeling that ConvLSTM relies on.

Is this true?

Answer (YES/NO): YES